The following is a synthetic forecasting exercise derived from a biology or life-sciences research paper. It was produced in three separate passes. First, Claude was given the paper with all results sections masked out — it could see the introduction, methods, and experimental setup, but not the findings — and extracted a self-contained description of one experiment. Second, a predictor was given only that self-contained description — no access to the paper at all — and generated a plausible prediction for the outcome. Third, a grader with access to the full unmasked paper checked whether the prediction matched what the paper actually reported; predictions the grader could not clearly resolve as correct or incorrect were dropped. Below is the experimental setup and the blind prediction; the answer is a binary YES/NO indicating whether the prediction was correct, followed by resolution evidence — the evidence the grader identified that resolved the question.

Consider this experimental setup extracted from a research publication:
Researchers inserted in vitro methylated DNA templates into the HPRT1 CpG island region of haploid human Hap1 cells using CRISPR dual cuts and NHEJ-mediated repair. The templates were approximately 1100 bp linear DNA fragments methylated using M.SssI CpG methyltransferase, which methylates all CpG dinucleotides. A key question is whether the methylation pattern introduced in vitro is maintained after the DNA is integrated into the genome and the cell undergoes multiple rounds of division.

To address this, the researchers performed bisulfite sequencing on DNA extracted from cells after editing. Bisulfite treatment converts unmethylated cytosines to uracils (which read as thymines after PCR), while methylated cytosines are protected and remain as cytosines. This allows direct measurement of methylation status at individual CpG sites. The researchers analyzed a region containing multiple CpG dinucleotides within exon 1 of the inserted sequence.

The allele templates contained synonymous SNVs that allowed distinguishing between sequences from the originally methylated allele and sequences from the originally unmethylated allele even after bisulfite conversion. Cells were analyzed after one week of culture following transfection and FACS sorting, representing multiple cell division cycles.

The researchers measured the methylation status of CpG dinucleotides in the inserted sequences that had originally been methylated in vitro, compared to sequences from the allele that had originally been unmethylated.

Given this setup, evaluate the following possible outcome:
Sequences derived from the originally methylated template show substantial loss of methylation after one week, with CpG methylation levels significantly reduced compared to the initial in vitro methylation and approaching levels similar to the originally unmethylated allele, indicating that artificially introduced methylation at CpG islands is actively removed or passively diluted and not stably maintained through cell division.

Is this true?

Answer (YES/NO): NO